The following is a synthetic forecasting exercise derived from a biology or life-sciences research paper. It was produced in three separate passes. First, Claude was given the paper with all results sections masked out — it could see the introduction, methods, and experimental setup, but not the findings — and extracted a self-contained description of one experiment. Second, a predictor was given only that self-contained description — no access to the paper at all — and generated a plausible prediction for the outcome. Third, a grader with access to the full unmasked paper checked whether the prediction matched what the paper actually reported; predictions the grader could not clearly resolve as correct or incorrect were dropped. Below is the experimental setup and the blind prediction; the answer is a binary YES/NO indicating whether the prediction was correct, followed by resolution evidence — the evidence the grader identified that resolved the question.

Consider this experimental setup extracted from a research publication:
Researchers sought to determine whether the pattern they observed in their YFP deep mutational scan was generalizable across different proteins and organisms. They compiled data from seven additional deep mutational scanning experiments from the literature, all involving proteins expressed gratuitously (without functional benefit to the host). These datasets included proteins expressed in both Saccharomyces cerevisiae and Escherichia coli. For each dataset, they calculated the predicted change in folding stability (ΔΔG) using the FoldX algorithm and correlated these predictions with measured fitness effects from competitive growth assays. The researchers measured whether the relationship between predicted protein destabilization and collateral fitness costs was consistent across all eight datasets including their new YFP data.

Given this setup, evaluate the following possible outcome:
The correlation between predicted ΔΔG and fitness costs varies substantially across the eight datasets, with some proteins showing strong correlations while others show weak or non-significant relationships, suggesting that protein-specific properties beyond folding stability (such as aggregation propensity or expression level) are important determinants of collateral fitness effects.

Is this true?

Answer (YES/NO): NO